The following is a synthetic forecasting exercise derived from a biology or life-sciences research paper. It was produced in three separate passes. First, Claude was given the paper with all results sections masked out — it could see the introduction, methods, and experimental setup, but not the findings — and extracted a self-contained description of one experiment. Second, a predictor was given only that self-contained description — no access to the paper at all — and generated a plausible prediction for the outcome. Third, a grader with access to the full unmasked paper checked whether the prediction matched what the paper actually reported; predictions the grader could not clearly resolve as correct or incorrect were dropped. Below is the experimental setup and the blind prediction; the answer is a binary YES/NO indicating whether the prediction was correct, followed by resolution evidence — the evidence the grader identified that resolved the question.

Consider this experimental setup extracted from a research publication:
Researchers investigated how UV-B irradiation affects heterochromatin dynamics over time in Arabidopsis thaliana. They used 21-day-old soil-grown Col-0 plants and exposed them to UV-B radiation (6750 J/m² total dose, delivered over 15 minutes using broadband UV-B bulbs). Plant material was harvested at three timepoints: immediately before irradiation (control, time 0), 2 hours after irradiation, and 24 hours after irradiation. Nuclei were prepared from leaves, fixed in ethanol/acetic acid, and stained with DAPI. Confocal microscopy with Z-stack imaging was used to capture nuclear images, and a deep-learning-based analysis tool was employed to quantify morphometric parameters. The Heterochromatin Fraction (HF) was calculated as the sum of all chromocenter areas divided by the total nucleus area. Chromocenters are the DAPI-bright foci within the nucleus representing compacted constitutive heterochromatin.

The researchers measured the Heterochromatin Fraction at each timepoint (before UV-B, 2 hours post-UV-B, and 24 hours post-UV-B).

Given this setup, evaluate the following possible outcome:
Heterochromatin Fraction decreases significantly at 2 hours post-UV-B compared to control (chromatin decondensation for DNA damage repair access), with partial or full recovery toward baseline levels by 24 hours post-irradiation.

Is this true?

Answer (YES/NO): YES